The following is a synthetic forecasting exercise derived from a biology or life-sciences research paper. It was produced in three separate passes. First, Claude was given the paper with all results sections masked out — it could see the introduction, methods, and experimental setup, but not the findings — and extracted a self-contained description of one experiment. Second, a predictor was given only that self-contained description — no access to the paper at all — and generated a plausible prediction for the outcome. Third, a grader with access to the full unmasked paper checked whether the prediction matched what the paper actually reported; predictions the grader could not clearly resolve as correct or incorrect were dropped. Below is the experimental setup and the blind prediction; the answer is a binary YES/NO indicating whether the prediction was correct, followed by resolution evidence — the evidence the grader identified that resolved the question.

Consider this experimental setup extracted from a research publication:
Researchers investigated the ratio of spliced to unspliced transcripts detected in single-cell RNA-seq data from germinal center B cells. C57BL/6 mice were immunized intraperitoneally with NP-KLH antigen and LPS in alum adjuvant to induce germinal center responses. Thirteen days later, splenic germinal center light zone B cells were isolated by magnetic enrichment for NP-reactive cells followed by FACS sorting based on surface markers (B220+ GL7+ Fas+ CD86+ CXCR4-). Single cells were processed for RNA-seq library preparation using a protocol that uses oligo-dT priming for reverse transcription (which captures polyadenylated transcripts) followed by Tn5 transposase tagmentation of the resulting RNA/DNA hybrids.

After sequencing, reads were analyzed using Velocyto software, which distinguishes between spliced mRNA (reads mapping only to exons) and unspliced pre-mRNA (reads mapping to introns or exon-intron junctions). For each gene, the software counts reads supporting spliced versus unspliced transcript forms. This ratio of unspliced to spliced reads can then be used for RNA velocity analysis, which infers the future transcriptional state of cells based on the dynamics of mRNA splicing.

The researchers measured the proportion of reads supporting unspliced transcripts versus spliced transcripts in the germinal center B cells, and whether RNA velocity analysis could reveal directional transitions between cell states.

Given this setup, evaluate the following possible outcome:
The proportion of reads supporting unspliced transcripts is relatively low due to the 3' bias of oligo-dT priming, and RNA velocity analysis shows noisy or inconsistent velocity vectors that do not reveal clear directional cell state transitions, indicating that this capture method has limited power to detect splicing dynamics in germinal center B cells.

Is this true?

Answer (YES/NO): NO